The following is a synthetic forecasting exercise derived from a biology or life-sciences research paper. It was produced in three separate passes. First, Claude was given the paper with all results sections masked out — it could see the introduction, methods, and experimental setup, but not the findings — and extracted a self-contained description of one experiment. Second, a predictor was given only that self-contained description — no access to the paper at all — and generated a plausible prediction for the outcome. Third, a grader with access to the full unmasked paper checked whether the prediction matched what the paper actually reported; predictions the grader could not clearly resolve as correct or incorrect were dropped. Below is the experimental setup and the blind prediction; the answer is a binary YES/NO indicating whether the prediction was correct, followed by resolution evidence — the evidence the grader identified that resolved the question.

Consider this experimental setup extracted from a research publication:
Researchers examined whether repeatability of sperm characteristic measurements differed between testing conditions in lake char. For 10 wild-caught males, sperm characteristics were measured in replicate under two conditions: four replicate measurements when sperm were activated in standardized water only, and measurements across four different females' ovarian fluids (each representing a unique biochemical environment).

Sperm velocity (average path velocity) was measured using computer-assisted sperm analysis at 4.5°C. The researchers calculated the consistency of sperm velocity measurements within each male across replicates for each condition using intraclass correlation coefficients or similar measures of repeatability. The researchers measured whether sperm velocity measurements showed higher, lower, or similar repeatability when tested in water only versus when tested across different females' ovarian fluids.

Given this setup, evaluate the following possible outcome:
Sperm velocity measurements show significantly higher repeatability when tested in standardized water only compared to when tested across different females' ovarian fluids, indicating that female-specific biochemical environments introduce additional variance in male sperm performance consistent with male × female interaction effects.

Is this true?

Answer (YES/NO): YES